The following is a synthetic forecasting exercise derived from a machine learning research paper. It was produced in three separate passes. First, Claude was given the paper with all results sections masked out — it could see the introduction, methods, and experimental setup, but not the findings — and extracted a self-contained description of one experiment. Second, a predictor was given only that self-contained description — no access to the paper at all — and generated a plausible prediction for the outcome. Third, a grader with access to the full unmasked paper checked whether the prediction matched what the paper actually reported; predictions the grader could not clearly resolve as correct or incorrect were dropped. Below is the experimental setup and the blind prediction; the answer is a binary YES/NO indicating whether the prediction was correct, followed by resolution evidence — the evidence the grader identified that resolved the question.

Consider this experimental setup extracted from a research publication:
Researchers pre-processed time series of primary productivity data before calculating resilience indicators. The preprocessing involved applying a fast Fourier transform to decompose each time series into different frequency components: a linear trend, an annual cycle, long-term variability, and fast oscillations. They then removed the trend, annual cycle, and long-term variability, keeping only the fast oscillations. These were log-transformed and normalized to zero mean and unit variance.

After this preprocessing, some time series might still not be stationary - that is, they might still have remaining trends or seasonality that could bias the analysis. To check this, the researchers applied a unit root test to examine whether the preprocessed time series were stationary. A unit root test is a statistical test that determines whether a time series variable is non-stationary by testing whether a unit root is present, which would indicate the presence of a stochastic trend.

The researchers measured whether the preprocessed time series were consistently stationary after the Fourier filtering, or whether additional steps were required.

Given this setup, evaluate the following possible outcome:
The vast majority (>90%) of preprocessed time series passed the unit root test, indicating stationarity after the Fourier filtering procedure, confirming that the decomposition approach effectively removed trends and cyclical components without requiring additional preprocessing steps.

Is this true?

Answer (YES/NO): NO